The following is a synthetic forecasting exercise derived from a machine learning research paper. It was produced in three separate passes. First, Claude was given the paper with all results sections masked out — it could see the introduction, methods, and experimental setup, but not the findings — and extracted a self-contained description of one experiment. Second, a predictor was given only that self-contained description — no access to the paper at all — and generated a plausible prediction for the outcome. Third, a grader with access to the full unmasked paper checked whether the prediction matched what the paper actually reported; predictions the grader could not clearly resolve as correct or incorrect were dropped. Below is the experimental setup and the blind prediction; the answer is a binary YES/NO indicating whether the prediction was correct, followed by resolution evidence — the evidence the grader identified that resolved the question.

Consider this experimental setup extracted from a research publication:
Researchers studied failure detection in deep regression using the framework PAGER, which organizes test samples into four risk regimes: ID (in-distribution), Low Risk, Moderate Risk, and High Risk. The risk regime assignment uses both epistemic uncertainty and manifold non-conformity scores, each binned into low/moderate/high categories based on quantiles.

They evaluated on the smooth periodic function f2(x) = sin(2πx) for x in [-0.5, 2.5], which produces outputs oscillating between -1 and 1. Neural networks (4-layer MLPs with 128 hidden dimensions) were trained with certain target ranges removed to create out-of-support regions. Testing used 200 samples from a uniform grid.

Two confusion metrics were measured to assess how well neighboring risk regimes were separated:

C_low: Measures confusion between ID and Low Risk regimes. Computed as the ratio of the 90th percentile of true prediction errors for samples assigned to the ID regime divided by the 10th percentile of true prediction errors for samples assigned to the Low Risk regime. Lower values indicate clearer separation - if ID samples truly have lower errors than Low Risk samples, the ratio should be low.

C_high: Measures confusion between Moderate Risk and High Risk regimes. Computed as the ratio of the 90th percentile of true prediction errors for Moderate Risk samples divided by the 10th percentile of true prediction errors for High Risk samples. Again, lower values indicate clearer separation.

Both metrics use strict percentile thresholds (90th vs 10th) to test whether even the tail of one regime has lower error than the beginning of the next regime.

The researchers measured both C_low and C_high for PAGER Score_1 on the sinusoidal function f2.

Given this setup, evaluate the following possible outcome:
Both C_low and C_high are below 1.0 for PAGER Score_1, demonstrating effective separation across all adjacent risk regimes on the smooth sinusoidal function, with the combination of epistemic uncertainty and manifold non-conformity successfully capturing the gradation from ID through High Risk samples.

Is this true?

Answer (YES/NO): NO